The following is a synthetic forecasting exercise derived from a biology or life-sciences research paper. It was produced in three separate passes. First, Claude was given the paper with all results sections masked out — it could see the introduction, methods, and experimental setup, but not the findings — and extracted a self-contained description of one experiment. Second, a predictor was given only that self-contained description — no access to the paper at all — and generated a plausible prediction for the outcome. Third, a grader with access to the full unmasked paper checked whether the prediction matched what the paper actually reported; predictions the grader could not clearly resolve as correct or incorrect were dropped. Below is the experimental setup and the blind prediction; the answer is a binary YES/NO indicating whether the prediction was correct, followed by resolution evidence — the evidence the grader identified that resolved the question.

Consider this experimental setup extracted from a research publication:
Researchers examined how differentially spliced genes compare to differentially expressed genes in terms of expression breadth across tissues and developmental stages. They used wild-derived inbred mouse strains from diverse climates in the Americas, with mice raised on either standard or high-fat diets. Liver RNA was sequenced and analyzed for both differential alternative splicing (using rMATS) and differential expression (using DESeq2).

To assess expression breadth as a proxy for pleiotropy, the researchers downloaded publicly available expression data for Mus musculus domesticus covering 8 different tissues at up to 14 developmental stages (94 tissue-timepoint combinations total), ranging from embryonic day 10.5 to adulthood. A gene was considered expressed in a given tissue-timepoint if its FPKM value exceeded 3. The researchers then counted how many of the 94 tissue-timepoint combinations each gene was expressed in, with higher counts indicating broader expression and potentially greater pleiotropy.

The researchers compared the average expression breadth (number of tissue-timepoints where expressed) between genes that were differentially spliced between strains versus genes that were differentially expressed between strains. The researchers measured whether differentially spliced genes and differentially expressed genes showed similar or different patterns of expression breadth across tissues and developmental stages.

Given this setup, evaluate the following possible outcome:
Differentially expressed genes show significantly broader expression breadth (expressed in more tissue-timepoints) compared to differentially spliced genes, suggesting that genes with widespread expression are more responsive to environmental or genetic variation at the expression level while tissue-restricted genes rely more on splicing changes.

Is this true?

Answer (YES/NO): NO